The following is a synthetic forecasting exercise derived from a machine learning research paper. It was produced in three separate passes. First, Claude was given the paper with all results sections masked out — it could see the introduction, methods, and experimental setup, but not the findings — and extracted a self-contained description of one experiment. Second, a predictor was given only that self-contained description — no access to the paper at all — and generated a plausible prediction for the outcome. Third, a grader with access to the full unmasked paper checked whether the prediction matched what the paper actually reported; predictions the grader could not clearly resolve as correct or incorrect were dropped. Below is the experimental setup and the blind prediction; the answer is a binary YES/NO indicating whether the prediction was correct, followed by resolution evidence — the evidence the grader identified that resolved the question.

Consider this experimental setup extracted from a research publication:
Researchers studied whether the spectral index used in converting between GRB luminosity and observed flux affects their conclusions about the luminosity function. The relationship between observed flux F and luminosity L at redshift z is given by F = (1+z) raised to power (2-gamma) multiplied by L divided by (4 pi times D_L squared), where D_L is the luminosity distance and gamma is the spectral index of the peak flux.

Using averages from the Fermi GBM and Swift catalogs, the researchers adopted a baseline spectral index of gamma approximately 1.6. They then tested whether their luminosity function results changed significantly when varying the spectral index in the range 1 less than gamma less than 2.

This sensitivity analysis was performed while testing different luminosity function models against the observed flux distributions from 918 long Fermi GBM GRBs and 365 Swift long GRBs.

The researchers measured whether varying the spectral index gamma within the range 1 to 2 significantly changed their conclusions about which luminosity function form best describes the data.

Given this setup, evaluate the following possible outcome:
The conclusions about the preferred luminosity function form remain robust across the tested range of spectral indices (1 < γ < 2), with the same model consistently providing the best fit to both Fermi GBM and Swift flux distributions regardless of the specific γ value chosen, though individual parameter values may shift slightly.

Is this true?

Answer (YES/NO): YES